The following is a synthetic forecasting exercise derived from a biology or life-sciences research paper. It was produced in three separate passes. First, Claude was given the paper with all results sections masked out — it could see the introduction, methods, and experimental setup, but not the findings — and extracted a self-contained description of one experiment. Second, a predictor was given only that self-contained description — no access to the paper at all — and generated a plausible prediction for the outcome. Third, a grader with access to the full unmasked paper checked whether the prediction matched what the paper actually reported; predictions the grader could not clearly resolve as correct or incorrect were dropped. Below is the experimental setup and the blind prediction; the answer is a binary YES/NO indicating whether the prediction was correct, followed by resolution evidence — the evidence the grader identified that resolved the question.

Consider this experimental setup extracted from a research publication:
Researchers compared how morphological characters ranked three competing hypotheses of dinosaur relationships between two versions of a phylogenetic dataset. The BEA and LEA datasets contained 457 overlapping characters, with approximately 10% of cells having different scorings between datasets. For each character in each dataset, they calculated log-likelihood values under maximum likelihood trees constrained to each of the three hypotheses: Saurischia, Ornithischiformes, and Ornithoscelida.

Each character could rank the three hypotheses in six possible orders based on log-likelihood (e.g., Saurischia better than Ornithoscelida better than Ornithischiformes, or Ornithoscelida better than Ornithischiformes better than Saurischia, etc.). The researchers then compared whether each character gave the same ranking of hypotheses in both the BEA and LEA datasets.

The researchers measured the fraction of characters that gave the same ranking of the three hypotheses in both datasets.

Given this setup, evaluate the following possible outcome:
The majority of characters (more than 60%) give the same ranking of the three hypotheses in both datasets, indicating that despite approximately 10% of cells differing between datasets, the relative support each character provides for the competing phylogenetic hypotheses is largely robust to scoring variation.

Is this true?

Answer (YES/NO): NO